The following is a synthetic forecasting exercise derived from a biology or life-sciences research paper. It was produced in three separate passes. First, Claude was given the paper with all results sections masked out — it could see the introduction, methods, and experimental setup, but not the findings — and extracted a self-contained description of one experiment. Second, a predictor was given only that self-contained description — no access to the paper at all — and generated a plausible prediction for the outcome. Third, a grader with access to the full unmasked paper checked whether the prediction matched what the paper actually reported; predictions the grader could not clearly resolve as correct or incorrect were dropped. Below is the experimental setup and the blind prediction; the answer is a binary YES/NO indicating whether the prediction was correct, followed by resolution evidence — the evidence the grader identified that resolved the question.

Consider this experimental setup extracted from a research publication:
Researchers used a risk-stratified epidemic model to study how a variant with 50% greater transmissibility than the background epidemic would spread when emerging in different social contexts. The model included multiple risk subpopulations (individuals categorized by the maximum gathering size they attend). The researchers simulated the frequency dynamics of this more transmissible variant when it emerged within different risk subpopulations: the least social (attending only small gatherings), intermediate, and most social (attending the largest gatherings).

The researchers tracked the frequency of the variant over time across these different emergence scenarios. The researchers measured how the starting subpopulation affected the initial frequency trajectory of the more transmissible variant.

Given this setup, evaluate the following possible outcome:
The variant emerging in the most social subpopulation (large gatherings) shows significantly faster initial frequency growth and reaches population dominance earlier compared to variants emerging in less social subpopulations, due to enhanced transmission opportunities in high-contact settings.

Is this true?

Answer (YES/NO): YES